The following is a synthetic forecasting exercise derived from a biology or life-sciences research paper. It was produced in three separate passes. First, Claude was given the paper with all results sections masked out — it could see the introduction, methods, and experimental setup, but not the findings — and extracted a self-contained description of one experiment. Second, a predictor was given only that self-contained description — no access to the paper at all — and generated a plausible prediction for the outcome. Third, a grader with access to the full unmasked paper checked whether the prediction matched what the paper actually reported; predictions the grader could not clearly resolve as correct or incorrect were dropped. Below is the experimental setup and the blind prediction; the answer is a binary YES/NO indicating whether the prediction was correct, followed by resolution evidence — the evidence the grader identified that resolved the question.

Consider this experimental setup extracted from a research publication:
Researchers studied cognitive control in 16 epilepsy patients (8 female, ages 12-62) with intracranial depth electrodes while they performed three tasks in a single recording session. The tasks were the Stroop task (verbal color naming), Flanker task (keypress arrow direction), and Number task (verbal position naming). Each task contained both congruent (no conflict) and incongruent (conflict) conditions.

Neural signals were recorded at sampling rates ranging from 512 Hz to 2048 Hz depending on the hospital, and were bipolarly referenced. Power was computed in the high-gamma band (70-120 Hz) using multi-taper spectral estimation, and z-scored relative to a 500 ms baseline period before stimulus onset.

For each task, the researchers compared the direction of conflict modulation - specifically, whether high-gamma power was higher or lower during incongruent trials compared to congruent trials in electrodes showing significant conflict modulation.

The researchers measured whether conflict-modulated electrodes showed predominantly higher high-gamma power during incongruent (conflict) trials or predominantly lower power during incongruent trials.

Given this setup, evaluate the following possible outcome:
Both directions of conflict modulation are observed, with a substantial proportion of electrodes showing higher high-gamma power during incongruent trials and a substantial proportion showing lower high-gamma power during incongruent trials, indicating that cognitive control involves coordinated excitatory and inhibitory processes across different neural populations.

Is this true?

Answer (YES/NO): NO